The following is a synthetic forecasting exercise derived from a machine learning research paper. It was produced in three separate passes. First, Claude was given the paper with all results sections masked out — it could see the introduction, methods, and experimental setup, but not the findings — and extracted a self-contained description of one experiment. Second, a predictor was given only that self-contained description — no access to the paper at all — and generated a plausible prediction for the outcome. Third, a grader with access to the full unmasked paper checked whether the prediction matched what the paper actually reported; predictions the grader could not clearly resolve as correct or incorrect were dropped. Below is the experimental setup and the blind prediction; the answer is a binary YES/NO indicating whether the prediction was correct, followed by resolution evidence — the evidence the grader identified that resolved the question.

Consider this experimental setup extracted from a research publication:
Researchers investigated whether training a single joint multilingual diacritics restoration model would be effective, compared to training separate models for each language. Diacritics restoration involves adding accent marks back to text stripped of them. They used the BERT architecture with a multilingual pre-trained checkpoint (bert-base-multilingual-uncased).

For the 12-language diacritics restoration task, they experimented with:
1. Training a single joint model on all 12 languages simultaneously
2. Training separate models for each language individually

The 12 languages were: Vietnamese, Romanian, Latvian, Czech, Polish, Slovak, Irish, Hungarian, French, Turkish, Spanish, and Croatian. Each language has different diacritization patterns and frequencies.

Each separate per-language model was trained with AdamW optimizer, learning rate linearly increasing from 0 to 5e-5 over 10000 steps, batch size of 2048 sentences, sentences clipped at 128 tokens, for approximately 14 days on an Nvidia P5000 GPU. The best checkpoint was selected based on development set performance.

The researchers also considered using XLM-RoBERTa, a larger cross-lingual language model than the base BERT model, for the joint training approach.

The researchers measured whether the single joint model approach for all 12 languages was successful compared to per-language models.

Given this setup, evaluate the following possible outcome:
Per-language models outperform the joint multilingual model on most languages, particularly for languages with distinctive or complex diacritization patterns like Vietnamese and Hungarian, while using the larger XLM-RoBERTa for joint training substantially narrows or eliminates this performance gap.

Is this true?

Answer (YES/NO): NO